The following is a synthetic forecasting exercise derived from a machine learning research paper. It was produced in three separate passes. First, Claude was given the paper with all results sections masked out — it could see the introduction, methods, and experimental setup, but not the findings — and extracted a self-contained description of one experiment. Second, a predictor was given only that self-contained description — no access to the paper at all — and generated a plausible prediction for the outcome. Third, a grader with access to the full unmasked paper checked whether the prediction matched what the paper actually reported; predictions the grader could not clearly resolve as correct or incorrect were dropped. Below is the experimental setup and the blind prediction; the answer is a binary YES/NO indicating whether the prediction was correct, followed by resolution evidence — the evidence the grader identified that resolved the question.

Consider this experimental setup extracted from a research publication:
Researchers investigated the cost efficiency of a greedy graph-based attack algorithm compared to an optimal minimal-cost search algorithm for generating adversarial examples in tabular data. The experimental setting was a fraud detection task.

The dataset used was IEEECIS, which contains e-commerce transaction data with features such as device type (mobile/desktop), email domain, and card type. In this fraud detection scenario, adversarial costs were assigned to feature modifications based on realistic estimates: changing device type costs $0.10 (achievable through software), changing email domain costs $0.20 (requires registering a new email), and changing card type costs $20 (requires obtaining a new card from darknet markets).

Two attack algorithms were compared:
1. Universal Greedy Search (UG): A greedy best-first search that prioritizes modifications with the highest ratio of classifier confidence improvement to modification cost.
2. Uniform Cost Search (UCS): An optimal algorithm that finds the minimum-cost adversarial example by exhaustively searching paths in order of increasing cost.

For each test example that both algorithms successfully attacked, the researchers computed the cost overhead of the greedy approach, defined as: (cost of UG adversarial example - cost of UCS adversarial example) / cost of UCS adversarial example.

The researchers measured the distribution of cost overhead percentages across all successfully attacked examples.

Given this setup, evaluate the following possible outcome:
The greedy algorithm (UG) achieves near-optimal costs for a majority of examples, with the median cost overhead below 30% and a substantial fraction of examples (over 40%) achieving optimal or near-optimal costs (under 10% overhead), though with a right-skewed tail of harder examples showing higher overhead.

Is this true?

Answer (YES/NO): YES